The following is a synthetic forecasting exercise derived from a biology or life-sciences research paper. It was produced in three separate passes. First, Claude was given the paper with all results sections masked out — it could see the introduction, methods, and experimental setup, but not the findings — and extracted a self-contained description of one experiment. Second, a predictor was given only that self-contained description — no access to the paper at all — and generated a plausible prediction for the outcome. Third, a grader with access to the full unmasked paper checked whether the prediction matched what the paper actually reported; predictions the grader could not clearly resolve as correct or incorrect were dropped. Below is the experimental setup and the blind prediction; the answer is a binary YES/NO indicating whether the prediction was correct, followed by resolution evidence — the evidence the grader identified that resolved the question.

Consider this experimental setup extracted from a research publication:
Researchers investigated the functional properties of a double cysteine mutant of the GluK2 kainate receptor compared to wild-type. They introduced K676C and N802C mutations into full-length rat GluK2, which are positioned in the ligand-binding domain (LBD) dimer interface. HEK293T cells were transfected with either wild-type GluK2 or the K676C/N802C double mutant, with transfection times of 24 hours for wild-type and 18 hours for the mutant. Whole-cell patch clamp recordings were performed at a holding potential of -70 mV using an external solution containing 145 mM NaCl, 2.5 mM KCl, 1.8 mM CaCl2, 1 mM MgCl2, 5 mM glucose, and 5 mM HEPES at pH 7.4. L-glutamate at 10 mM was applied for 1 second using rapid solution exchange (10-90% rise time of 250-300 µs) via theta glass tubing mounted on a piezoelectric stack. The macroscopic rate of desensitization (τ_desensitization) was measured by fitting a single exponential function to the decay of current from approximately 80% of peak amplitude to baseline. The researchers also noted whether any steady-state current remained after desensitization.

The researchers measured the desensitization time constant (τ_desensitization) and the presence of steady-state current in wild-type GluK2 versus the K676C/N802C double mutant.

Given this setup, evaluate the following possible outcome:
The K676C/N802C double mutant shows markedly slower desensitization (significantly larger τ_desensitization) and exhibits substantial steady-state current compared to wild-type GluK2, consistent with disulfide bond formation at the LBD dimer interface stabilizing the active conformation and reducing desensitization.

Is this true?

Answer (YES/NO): NO